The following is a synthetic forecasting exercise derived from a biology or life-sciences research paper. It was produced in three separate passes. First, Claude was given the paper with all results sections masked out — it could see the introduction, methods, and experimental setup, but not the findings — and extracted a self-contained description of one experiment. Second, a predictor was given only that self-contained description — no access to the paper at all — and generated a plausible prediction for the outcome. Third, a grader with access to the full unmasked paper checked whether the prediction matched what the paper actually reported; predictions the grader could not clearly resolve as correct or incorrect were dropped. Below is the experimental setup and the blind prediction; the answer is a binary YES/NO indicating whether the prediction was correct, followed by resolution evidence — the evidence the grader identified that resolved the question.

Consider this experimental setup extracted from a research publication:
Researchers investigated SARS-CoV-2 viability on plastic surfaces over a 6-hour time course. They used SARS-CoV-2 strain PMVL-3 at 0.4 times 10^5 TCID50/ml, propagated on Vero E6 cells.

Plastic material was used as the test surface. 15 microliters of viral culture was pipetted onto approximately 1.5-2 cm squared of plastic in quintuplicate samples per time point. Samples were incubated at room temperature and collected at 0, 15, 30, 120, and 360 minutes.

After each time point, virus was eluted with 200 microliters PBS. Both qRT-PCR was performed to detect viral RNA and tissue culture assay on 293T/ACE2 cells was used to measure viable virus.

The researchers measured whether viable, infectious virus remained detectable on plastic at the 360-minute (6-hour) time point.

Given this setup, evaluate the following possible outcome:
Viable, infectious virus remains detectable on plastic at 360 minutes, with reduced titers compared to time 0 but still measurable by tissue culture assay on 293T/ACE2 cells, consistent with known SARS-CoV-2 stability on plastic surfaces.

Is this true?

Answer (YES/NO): NO